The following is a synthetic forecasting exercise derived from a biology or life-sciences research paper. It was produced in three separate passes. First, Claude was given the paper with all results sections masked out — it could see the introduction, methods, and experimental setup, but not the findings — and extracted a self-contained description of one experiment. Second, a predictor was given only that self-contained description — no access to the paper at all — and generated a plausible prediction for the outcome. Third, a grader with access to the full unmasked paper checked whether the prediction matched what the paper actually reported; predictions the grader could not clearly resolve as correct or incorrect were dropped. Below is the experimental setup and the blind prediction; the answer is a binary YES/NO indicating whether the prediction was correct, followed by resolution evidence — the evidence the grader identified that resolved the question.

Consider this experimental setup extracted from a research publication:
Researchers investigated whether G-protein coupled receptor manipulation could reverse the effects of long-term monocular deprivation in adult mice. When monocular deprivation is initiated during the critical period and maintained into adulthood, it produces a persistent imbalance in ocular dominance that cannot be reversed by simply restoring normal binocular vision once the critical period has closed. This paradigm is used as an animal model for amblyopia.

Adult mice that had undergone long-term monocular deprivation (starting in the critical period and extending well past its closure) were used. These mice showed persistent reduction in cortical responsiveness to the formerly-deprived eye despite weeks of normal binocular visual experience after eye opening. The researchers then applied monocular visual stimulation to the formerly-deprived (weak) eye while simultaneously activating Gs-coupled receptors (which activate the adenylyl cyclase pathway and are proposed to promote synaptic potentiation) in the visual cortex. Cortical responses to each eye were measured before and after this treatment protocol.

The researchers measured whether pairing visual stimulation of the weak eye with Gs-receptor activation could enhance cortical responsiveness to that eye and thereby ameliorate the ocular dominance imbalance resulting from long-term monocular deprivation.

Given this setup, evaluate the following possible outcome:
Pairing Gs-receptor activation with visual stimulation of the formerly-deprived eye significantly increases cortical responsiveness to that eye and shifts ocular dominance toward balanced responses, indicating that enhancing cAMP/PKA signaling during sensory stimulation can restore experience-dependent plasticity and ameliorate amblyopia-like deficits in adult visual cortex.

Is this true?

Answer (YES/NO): YES